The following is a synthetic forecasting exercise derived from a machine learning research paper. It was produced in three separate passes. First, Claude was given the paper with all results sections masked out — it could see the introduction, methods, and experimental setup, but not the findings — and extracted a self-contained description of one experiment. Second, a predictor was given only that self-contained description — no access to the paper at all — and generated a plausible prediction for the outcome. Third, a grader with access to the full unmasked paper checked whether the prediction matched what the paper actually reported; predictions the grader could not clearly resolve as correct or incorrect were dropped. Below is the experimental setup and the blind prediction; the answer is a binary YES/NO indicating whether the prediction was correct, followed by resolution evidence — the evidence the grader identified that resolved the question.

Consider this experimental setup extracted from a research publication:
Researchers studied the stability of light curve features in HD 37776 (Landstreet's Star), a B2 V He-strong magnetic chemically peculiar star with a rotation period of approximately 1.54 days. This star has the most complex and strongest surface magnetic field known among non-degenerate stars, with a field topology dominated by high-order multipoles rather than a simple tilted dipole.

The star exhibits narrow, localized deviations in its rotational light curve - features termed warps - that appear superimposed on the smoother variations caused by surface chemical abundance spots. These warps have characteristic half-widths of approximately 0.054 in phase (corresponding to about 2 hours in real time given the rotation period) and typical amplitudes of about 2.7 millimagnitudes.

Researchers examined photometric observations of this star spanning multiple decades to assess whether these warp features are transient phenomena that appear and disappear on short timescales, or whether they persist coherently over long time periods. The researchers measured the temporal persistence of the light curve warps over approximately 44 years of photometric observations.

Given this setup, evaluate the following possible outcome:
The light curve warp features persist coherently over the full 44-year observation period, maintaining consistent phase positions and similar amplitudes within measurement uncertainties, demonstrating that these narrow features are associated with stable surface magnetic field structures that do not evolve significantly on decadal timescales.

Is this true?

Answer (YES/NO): NO